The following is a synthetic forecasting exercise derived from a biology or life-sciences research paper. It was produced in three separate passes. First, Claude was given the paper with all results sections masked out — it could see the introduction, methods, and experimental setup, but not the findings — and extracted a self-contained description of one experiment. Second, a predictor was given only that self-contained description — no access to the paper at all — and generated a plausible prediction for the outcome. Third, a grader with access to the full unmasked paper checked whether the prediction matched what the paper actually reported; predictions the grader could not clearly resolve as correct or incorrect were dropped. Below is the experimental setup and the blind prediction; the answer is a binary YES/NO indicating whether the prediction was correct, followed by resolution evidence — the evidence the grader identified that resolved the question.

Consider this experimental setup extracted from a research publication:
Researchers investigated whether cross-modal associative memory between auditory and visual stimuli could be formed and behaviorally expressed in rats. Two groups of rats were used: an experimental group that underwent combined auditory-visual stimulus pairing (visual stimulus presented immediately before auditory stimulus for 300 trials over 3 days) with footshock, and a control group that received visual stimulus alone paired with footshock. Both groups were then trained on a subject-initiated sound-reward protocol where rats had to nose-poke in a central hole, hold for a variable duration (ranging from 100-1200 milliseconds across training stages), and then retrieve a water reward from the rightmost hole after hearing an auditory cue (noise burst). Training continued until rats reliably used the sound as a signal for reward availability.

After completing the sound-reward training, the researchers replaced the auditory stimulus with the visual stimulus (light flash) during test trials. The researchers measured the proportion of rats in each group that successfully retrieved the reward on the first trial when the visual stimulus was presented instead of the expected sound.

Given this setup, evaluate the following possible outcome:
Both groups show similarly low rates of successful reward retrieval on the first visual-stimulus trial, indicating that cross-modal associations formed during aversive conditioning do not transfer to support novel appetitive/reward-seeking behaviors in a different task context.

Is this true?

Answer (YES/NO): NO